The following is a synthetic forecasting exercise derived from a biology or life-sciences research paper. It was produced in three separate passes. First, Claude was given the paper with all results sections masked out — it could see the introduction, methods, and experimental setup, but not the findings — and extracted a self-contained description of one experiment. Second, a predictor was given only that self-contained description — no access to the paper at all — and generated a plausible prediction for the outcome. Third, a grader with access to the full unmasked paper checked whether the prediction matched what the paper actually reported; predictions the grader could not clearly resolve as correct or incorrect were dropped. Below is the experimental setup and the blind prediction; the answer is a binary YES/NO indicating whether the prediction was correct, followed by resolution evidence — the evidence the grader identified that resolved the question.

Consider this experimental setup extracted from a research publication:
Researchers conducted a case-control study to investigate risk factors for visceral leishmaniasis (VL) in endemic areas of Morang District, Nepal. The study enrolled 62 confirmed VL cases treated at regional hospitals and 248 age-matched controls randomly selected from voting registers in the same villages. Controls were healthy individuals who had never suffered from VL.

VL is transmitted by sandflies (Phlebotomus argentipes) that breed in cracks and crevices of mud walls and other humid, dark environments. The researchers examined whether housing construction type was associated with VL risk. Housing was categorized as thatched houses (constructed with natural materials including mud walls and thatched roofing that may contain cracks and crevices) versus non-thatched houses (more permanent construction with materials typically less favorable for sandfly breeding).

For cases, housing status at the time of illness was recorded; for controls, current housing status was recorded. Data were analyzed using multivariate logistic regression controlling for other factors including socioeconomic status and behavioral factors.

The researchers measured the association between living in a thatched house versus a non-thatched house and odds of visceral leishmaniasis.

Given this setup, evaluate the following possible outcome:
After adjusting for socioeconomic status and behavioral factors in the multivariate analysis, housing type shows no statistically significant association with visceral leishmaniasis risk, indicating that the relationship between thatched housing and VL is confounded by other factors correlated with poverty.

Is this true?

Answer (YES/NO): NO